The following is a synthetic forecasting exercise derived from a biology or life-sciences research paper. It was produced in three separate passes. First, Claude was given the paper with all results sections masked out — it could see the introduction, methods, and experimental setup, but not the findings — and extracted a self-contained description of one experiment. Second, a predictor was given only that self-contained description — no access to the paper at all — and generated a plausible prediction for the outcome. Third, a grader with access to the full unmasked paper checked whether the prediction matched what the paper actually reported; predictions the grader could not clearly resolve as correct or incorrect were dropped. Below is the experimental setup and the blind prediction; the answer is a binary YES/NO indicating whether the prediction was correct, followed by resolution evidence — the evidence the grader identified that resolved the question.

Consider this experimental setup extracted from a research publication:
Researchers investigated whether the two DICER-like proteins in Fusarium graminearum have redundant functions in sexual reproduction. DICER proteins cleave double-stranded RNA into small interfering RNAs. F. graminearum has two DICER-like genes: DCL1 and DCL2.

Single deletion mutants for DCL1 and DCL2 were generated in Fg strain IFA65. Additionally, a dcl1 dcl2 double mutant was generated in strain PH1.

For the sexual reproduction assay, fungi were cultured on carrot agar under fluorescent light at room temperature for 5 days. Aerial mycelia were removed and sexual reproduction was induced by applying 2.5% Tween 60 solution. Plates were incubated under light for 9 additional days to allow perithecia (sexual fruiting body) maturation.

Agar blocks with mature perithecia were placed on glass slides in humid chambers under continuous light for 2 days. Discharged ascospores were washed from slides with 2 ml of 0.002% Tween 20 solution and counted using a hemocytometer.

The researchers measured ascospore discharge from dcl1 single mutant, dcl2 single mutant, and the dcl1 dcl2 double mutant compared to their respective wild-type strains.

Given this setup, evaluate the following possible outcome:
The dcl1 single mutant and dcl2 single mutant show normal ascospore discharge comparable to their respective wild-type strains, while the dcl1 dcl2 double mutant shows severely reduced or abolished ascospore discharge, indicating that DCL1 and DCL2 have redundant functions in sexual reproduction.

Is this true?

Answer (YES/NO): NO